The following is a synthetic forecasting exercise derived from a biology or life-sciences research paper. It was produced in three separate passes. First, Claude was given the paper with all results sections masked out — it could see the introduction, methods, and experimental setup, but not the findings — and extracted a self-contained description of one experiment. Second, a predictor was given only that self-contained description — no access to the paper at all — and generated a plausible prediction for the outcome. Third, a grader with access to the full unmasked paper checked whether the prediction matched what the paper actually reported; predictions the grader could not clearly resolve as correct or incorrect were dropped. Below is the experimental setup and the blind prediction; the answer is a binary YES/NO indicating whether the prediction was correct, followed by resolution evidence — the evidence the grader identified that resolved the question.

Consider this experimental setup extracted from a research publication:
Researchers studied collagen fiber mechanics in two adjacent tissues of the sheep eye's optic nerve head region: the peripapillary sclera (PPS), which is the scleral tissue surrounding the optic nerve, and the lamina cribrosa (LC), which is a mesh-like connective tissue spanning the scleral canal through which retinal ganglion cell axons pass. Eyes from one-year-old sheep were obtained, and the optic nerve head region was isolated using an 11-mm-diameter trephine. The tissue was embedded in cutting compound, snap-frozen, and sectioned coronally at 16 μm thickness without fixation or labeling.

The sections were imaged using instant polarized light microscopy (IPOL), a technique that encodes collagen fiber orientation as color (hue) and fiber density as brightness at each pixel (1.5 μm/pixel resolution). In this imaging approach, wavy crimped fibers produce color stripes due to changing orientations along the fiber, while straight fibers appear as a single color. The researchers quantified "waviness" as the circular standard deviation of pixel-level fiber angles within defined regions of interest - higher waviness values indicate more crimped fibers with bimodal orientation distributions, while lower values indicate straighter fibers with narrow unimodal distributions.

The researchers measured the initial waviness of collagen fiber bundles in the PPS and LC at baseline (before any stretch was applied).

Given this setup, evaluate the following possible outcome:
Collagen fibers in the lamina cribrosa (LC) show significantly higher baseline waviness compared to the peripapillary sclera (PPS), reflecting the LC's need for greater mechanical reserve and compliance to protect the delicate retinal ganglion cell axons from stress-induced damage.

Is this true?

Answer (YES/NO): NO